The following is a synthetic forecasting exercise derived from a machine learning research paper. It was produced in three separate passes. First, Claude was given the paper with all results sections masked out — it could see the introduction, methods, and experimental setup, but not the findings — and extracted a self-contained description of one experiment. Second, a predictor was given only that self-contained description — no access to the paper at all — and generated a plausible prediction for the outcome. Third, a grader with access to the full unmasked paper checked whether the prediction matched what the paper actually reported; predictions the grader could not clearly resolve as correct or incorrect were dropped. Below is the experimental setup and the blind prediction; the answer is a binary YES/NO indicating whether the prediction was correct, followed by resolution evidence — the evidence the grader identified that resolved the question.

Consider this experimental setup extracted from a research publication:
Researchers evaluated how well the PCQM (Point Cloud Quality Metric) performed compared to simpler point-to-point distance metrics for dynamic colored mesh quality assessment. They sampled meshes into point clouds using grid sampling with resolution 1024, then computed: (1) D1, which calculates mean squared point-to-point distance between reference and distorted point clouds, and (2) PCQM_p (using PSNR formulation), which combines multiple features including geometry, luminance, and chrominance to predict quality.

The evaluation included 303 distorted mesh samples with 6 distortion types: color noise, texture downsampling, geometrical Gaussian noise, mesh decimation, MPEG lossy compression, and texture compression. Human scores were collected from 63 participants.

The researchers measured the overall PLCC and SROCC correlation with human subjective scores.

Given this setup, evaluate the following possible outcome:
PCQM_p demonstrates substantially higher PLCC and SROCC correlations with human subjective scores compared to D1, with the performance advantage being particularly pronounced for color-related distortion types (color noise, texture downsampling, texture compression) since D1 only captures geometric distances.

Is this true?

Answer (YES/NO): YES